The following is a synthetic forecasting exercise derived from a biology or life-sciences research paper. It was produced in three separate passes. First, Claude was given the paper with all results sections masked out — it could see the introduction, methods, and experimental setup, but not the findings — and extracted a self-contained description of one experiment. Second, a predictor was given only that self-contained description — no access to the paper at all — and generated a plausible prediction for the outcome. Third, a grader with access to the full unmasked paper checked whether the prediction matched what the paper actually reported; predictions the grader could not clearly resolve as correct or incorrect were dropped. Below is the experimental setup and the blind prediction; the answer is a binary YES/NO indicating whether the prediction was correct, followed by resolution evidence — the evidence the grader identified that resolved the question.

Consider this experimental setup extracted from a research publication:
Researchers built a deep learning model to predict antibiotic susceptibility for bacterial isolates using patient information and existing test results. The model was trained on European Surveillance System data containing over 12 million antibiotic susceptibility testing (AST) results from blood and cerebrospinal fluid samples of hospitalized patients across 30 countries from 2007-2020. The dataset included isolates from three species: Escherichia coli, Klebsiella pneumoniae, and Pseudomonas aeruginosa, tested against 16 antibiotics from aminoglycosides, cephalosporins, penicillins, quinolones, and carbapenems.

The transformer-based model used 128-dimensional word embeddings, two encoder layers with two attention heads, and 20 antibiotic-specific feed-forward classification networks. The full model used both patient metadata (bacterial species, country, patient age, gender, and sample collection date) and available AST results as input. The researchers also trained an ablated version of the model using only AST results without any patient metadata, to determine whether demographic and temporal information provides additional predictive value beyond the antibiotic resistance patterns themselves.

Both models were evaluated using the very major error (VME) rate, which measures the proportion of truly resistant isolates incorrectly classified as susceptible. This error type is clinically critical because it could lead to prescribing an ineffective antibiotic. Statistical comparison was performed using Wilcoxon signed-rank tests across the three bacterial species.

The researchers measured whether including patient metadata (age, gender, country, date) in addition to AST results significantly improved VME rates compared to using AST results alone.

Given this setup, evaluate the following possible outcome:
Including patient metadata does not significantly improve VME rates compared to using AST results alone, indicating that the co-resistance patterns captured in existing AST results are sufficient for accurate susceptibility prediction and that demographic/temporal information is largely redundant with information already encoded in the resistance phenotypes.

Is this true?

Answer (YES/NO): NO